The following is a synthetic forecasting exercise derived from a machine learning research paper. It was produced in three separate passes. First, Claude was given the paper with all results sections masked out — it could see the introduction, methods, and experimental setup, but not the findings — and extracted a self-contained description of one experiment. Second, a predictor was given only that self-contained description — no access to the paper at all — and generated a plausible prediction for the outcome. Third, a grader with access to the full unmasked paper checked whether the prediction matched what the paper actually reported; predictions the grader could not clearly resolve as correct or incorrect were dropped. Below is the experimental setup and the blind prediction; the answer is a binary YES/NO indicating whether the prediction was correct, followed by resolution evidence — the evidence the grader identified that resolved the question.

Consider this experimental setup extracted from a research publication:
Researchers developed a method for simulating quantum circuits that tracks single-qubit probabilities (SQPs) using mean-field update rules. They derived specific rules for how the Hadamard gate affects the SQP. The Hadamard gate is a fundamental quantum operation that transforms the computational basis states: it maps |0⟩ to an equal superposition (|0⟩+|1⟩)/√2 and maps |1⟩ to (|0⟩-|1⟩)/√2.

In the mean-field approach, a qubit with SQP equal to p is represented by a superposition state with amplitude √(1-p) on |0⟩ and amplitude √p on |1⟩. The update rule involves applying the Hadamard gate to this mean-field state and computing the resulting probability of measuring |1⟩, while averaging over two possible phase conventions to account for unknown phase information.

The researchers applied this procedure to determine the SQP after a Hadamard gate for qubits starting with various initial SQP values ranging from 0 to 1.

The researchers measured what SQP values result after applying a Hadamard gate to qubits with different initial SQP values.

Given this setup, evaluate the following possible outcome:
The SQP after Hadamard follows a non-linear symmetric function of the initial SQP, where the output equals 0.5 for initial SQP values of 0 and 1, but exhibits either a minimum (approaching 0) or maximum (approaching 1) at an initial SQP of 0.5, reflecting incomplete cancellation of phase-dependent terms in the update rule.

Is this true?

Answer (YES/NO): NO